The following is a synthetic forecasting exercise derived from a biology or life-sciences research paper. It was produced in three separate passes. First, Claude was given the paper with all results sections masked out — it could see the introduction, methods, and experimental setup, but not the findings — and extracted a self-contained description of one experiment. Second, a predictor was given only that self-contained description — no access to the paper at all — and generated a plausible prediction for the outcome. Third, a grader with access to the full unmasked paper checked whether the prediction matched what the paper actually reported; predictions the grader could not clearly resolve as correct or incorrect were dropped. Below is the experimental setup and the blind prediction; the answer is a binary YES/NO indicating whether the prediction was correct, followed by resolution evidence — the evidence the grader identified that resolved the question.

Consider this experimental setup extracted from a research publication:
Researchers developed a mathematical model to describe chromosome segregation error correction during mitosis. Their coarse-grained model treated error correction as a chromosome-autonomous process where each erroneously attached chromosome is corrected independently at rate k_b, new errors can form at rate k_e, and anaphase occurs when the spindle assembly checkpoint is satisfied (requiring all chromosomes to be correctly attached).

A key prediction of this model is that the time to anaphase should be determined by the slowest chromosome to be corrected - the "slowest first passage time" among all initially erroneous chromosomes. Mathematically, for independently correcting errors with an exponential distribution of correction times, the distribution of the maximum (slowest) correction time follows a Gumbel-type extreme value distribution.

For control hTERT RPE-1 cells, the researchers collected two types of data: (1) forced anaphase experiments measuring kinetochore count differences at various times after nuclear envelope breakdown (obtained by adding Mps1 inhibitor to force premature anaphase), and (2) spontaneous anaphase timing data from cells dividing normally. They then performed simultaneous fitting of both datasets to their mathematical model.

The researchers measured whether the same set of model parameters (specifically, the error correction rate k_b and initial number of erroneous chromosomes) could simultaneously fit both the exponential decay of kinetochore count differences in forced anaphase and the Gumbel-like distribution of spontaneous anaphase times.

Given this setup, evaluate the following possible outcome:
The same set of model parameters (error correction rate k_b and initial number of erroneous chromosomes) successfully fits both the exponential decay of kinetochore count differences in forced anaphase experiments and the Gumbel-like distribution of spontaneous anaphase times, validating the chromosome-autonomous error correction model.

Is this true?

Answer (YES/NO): YES